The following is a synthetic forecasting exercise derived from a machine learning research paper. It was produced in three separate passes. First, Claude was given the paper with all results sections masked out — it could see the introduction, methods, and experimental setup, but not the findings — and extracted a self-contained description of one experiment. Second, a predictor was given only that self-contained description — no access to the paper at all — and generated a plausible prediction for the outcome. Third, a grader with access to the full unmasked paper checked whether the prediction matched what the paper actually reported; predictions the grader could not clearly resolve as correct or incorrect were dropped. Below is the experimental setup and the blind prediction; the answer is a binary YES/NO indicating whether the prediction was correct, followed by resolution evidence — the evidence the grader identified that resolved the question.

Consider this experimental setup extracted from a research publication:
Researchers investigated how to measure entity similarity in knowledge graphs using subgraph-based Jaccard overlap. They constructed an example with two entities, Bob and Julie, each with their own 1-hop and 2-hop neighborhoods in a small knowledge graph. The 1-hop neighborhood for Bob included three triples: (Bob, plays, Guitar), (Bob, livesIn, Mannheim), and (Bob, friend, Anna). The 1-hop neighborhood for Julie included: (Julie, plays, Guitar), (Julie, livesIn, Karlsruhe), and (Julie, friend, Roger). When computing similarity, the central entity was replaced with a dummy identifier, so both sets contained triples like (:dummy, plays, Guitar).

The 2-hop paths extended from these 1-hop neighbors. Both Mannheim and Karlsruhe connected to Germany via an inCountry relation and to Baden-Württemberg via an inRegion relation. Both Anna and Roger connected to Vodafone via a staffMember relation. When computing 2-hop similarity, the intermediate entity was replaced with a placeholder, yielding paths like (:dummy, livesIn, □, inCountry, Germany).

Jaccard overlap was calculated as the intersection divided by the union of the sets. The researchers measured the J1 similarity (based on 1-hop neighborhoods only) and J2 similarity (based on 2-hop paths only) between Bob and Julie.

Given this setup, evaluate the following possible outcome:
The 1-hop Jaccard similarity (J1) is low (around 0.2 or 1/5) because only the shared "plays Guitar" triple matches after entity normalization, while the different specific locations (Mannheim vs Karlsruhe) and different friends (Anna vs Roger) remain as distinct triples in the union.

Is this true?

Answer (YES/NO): YES